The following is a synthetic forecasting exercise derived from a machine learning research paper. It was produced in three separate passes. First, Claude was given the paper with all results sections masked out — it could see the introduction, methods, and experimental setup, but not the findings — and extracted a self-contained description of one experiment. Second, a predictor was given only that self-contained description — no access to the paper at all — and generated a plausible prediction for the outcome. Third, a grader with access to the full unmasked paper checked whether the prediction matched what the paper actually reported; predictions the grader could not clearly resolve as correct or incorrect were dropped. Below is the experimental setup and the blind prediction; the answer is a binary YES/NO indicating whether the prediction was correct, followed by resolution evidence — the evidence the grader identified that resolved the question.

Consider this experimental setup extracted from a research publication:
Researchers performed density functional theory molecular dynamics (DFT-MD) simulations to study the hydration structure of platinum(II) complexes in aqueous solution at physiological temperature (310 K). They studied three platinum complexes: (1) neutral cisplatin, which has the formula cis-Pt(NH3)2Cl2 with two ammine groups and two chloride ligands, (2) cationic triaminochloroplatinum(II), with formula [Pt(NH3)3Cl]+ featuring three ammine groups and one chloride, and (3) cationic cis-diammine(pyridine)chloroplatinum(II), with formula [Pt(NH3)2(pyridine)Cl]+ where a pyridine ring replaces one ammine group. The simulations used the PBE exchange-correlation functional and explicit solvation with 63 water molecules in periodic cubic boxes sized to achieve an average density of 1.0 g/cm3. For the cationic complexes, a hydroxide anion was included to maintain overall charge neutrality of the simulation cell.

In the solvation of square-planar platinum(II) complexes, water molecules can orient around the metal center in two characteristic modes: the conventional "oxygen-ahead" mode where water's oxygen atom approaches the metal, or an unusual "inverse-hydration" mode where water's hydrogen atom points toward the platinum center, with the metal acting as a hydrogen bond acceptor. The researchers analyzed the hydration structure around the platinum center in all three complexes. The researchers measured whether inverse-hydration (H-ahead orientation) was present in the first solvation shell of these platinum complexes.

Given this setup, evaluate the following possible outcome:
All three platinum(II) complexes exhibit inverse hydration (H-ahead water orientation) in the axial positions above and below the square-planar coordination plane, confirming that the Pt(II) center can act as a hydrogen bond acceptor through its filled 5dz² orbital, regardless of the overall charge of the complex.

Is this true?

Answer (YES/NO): YES